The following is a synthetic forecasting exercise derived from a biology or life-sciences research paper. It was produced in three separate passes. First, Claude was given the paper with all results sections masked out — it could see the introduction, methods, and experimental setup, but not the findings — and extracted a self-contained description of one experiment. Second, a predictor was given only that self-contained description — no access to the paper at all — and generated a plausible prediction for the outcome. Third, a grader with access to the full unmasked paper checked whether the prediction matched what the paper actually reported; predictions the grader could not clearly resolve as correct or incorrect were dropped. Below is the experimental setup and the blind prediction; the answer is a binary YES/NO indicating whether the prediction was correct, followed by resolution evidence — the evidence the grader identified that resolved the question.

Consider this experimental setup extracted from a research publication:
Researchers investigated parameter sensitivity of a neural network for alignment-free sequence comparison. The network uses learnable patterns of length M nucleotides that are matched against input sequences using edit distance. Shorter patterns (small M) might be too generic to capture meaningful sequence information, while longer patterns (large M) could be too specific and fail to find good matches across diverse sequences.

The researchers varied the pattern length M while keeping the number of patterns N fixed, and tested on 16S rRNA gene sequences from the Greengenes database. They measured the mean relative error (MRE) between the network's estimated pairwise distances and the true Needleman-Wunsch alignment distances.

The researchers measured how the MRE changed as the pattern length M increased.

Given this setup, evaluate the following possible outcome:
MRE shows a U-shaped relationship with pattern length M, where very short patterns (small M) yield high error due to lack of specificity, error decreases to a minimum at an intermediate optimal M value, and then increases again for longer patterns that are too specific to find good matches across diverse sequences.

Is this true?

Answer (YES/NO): NO